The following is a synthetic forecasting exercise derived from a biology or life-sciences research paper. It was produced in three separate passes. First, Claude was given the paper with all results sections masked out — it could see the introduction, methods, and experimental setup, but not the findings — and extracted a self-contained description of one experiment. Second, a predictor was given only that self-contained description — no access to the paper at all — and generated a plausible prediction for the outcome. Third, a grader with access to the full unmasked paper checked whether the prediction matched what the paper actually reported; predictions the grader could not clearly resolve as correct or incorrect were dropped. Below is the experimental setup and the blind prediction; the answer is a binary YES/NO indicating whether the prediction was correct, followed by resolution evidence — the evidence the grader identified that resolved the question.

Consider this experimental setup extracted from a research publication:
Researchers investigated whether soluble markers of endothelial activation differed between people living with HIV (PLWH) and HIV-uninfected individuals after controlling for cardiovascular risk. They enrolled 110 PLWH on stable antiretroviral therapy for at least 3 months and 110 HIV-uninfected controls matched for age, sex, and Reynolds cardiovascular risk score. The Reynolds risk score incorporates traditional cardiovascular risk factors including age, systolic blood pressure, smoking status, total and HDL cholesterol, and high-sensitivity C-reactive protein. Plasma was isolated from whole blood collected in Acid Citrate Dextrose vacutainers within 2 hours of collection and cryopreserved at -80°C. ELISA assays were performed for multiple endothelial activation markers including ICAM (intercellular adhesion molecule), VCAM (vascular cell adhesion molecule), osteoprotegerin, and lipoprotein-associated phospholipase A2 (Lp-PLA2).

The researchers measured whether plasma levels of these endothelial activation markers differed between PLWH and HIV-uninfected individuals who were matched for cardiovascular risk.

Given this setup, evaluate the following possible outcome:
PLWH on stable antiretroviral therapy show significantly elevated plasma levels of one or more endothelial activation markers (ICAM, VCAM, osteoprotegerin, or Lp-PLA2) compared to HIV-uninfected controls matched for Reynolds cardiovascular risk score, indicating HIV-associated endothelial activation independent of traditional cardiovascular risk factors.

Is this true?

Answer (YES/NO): YES